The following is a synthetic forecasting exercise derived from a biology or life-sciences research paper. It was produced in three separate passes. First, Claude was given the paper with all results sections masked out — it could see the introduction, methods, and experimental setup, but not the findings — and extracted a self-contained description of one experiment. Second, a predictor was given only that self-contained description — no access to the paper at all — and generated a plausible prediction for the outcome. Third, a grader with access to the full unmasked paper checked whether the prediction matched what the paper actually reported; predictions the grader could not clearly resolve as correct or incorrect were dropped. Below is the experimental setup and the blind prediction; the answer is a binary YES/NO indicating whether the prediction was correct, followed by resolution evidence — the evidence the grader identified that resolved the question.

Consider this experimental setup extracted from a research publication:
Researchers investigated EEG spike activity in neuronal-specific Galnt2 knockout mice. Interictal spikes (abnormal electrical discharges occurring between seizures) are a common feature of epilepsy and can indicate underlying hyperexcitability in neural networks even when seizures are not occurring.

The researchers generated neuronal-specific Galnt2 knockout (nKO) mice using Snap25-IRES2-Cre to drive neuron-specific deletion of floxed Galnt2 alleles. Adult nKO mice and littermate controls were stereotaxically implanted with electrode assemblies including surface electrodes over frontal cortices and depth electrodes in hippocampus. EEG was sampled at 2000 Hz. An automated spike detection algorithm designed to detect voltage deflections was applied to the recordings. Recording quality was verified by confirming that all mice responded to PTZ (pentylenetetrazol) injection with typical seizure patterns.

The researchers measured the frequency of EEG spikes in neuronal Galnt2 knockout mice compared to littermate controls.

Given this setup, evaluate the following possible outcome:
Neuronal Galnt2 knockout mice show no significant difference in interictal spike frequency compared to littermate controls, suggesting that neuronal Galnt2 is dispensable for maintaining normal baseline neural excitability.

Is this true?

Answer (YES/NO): NO